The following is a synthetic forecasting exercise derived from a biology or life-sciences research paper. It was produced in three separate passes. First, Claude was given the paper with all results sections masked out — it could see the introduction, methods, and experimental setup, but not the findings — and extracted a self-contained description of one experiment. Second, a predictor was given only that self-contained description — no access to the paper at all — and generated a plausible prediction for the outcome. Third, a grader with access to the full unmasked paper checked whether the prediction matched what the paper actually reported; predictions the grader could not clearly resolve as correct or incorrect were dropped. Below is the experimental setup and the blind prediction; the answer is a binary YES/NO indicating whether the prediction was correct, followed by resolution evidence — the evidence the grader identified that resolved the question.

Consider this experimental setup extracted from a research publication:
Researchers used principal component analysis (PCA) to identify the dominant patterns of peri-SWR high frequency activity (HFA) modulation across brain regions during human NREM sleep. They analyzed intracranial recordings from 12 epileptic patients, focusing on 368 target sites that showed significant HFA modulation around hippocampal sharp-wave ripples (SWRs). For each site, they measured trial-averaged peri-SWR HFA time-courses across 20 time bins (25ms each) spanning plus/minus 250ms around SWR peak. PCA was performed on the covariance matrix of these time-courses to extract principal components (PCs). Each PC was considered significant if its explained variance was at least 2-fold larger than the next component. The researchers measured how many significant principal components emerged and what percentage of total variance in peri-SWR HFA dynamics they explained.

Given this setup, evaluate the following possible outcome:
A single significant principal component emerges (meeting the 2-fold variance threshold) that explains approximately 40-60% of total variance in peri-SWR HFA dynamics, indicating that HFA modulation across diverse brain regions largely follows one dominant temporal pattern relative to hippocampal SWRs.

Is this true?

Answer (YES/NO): NO